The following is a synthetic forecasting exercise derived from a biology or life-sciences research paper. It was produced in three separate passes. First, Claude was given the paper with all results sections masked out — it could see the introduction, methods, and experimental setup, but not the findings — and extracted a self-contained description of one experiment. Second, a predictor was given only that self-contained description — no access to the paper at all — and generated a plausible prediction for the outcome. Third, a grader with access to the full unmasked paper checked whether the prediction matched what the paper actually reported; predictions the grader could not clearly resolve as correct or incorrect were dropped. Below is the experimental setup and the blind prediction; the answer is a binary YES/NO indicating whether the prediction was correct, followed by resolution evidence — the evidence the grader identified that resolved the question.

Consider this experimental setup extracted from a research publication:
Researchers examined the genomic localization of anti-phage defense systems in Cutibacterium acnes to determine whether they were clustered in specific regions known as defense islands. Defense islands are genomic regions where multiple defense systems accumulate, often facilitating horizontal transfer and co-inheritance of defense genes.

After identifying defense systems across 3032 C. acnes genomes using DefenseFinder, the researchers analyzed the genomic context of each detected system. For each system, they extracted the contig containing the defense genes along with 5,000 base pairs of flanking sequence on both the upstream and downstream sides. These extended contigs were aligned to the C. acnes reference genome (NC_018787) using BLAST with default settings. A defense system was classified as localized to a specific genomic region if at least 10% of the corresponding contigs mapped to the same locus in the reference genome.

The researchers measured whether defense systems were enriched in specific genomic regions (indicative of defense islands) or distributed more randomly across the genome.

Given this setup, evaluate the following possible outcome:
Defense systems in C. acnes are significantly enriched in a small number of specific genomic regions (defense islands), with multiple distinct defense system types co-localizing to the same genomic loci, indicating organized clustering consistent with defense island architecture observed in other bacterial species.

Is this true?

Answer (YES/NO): YES